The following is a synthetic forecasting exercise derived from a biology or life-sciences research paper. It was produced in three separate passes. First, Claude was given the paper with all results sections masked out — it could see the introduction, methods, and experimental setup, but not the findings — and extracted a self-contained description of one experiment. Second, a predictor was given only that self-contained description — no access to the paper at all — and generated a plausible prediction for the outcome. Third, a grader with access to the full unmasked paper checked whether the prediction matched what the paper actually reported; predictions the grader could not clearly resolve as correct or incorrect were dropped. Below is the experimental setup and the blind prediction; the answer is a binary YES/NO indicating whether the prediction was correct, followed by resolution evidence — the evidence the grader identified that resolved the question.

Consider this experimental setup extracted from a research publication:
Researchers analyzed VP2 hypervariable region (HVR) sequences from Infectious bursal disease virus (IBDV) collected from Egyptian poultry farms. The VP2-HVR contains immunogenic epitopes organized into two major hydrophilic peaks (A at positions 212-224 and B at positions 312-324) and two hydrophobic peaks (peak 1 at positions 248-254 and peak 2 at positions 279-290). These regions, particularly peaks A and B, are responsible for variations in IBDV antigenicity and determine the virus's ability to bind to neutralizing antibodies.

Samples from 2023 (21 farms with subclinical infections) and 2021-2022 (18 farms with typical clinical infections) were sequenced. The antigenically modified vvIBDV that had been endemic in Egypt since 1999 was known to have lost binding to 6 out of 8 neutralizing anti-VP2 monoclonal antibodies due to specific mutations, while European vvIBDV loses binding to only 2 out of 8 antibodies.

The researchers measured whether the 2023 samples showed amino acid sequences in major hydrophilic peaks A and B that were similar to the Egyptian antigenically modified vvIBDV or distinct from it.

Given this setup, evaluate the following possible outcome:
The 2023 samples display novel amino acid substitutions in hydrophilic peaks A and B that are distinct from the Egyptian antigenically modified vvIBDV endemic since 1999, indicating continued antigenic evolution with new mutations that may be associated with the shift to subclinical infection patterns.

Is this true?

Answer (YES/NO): NO